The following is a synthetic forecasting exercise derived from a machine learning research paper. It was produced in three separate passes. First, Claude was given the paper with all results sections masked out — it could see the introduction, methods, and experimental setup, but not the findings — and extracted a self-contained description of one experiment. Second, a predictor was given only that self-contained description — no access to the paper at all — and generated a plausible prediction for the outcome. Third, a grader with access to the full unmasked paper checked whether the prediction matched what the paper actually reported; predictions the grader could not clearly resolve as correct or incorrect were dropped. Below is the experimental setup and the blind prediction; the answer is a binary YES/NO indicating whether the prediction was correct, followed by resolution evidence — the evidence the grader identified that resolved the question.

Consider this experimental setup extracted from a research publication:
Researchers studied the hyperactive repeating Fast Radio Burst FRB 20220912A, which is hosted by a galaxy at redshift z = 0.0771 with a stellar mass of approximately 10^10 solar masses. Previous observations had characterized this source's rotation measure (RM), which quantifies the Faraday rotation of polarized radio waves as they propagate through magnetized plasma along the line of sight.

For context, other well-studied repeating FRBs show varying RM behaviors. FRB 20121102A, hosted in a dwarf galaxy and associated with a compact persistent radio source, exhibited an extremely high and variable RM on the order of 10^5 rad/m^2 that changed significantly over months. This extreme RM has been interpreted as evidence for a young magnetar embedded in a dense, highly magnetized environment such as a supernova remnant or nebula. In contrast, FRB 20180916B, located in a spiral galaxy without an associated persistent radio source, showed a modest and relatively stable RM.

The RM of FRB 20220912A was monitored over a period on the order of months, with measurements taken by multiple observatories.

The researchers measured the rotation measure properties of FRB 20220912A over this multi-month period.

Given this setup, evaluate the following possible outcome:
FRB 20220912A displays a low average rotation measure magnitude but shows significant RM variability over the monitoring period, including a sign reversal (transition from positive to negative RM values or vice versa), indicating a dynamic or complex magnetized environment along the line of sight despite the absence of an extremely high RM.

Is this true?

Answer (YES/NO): NO